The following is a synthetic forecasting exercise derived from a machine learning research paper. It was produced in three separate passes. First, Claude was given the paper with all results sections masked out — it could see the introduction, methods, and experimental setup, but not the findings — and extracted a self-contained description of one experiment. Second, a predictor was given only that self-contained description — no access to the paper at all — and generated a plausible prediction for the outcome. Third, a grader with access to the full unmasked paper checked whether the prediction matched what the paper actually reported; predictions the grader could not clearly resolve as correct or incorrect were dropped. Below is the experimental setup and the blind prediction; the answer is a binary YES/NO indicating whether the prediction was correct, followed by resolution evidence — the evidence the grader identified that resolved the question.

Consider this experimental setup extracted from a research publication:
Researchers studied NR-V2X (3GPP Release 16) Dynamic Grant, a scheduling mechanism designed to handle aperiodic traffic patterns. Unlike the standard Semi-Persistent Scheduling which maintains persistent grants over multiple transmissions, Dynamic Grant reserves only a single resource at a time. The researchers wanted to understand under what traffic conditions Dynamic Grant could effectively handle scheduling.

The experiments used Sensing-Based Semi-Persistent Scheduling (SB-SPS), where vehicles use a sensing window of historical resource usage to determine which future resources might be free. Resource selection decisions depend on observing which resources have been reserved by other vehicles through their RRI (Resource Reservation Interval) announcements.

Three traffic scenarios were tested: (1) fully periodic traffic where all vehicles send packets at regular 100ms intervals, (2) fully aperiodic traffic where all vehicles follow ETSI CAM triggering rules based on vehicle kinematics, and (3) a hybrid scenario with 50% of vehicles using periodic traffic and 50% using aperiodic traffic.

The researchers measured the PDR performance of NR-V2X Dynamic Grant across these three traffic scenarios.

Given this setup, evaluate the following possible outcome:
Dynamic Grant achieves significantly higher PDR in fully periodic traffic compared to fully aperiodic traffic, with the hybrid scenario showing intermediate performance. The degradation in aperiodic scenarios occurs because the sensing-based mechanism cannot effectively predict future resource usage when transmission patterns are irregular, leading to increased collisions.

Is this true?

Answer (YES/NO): NO